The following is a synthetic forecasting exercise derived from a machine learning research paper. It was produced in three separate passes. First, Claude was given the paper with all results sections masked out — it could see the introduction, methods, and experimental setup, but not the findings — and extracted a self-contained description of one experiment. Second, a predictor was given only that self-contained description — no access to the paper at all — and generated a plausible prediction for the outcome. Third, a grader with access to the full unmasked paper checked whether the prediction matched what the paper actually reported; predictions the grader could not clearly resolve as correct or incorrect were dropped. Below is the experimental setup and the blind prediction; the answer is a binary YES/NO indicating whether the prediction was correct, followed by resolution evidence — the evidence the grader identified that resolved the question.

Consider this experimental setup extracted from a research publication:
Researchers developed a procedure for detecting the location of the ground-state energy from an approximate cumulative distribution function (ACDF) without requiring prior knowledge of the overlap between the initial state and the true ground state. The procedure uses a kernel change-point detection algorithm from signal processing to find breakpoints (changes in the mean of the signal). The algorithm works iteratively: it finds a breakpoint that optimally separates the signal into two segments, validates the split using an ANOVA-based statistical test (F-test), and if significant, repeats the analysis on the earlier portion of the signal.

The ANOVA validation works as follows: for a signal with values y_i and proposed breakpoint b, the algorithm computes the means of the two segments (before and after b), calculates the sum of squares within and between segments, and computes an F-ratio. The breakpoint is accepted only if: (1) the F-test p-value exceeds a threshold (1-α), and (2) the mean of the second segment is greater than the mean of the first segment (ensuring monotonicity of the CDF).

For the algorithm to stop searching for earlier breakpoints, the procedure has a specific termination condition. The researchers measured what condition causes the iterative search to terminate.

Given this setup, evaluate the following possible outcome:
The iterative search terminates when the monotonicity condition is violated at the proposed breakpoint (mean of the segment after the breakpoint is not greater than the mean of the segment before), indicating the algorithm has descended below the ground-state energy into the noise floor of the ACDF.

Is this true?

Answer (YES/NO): NO